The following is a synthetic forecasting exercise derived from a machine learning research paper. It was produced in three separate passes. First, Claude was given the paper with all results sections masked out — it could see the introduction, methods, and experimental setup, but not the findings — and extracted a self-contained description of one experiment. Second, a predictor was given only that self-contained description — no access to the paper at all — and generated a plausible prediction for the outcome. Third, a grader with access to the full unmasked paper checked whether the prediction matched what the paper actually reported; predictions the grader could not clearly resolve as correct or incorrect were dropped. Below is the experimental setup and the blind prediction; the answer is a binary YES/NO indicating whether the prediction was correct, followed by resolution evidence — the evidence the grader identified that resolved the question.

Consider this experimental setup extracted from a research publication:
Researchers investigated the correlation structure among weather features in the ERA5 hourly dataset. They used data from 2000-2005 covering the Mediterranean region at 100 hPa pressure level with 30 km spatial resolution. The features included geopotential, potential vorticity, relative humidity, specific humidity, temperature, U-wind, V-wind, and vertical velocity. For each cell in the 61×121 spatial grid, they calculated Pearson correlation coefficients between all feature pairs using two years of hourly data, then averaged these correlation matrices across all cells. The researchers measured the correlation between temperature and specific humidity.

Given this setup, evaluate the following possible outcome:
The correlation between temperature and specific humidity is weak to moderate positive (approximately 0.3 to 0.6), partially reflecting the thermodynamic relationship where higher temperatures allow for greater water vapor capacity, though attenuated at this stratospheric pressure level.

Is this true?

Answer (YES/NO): NO